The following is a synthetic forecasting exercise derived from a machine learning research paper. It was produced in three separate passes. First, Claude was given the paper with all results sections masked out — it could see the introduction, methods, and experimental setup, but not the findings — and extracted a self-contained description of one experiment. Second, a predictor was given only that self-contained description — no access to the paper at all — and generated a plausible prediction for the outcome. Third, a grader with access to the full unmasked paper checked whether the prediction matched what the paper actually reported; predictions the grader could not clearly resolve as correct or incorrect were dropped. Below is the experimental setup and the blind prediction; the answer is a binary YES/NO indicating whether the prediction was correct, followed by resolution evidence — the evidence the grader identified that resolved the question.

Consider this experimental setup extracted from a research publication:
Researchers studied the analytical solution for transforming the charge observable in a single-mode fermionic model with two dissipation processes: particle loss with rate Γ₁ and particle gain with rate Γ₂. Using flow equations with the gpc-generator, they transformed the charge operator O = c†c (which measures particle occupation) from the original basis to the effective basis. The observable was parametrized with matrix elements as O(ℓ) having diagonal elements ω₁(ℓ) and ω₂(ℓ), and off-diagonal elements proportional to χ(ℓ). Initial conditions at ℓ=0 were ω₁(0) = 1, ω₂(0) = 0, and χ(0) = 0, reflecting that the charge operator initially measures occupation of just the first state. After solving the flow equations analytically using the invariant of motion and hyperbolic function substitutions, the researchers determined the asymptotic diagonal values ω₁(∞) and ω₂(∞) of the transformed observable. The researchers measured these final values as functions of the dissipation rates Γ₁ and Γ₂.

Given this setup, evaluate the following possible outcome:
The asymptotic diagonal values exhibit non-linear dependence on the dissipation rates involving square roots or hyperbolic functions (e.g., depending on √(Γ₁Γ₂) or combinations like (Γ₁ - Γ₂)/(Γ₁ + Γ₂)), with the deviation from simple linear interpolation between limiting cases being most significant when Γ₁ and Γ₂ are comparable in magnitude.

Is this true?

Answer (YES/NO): NO